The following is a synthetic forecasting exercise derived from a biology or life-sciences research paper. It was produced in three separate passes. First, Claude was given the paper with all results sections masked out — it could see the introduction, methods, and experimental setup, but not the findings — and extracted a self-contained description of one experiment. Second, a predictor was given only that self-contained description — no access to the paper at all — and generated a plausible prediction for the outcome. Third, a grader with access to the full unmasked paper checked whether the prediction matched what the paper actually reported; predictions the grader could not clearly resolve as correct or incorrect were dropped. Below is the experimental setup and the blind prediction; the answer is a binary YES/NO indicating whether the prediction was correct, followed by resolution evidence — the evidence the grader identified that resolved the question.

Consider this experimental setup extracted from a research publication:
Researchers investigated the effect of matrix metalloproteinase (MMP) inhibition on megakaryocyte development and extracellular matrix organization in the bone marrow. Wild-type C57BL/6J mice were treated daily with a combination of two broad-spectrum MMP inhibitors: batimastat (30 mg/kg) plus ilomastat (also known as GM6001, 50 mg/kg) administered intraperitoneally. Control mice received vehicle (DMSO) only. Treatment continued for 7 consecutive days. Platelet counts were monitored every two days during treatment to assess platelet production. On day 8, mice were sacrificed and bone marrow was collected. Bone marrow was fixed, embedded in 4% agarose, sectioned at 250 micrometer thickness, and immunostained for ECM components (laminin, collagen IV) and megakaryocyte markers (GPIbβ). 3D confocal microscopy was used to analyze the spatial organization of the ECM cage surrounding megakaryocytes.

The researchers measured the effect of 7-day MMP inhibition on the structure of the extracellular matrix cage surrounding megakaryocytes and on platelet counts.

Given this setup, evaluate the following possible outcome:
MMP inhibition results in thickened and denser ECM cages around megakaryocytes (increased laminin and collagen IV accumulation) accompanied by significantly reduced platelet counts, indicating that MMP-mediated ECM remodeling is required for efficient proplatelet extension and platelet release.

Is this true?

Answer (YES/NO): NO